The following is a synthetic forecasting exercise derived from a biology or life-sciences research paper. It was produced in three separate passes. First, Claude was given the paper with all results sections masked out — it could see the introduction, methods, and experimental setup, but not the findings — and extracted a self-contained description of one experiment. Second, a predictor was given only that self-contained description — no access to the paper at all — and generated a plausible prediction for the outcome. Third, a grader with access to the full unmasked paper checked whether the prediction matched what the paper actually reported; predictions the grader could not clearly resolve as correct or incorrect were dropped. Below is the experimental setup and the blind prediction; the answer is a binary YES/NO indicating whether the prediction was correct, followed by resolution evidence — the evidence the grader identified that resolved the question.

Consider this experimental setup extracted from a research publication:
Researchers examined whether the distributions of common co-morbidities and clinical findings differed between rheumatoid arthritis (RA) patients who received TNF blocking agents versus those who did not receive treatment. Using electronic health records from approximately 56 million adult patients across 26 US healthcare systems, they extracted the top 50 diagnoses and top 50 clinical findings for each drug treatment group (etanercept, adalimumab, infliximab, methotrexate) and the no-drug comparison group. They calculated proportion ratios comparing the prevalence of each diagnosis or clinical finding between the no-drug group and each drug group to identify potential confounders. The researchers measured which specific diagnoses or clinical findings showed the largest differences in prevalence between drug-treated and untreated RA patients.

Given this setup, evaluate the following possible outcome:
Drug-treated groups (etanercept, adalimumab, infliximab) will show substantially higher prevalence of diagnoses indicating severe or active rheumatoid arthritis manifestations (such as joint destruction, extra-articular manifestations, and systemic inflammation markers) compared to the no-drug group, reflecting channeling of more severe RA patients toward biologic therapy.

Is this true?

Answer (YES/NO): NO